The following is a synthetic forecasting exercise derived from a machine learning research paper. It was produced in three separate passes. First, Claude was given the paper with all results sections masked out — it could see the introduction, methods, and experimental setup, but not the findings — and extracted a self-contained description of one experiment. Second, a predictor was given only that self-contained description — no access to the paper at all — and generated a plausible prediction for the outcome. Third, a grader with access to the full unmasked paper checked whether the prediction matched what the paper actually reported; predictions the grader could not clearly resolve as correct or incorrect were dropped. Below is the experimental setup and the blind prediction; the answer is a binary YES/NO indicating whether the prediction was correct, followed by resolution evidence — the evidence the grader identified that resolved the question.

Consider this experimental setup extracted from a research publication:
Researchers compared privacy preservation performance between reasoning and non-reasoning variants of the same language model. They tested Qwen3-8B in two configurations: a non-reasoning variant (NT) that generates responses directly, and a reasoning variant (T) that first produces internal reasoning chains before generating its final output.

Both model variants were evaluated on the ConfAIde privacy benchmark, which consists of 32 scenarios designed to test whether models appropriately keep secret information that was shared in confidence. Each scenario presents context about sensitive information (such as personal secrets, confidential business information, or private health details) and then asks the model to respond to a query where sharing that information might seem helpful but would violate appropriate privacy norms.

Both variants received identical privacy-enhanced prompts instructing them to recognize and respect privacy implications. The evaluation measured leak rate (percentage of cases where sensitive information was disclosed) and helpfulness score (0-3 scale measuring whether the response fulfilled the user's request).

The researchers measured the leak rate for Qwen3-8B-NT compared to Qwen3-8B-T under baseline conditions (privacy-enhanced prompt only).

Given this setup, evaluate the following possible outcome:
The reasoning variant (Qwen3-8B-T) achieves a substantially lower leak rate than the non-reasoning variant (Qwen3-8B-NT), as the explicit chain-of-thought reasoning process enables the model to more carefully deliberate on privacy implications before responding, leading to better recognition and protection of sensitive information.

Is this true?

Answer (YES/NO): YES